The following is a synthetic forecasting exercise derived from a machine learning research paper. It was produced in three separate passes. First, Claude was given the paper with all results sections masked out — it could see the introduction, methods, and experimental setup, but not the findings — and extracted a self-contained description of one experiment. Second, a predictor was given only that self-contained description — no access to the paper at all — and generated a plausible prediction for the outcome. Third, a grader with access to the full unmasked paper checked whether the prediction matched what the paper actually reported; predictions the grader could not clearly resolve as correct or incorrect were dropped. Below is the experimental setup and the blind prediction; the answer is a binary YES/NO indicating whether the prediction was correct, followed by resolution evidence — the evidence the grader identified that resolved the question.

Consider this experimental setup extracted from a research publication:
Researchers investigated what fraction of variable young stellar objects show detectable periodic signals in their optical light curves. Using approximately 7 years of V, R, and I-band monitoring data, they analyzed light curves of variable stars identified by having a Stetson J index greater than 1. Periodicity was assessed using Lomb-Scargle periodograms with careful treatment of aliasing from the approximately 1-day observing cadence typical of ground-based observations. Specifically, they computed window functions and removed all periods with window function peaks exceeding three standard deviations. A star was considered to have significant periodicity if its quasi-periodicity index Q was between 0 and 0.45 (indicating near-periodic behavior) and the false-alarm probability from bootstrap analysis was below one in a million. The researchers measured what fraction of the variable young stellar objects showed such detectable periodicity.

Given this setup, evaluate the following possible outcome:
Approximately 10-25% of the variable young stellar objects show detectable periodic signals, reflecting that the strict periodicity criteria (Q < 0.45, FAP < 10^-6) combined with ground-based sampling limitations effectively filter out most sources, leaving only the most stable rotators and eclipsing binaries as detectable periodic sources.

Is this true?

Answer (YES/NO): YES